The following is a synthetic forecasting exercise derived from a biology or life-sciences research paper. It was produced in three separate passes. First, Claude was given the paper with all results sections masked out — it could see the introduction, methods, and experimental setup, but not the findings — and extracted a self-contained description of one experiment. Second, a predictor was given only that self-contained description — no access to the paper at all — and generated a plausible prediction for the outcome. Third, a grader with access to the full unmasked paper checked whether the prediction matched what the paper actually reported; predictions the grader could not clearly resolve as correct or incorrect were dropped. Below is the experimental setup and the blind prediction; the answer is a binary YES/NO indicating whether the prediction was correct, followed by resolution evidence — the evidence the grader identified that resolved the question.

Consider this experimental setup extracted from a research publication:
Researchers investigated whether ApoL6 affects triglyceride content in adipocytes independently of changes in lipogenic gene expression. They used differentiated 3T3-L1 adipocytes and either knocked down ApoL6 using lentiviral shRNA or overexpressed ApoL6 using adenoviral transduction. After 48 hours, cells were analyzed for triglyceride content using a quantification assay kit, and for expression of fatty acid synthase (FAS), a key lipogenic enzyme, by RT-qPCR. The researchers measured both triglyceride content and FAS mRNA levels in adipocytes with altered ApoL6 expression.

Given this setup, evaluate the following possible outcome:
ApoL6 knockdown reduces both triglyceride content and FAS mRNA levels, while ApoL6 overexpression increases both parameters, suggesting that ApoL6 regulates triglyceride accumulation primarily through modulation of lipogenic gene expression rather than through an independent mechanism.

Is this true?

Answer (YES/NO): NO